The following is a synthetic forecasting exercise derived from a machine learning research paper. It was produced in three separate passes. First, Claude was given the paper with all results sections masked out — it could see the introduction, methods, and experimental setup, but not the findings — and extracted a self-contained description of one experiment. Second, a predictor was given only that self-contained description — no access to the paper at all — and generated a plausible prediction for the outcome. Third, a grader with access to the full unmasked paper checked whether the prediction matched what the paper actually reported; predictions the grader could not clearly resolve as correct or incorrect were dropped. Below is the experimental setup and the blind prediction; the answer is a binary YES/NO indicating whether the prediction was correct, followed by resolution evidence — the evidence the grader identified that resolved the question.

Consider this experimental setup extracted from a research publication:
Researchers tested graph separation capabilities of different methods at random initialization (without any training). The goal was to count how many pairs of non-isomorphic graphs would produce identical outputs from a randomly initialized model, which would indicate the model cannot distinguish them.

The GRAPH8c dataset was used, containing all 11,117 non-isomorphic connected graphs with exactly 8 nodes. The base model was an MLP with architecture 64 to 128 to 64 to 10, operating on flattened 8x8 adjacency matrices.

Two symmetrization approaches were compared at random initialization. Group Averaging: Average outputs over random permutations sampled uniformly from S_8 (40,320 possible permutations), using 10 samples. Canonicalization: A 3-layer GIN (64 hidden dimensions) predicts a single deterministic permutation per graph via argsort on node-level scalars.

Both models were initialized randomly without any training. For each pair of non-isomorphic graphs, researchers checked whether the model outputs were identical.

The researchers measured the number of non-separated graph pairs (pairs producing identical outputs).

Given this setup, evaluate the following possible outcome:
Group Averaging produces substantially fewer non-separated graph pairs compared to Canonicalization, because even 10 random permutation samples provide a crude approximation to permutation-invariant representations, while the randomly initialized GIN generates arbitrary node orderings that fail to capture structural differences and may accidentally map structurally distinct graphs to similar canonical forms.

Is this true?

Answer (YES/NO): NO